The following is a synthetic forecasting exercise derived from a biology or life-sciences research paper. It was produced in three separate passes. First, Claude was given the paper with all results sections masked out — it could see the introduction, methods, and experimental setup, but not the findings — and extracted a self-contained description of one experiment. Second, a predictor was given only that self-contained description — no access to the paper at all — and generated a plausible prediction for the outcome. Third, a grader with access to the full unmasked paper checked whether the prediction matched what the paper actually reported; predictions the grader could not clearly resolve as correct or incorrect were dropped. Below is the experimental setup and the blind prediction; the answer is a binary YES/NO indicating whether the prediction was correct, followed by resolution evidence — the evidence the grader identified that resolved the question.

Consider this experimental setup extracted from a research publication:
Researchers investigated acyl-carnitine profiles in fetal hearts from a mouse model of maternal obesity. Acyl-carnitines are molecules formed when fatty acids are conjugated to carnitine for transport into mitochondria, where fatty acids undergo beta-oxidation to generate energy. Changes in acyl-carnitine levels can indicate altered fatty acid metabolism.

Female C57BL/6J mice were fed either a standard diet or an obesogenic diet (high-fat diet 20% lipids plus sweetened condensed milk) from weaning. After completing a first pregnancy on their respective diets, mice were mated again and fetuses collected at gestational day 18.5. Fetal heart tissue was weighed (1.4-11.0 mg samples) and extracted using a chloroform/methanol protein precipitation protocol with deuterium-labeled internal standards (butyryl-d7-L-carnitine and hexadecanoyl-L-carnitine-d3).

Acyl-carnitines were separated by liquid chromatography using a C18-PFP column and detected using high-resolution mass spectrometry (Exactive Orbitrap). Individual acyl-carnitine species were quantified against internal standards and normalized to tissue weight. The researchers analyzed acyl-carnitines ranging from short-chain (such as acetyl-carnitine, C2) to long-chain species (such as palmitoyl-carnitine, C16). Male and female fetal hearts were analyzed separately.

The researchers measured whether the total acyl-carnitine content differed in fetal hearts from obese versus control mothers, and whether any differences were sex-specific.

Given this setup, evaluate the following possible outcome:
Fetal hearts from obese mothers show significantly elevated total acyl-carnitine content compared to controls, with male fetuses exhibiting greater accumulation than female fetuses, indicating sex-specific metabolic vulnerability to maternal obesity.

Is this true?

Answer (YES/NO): NO